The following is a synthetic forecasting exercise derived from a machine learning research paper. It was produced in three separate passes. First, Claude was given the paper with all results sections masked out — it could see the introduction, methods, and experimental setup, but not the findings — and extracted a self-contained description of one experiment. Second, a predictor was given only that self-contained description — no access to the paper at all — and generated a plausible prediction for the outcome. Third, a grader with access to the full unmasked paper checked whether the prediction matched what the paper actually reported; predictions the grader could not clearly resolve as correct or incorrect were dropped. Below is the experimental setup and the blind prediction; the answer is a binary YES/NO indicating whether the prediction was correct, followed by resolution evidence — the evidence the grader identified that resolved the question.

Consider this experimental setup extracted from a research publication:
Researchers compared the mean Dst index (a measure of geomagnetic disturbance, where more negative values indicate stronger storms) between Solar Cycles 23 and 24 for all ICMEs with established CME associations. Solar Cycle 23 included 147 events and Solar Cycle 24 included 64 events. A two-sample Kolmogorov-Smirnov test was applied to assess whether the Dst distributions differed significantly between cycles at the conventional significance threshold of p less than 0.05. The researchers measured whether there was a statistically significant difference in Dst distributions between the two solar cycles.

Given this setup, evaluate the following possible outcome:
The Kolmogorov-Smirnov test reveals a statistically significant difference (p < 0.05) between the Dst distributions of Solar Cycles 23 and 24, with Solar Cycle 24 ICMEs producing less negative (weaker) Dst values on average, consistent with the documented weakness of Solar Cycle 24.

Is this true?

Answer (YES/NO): NO